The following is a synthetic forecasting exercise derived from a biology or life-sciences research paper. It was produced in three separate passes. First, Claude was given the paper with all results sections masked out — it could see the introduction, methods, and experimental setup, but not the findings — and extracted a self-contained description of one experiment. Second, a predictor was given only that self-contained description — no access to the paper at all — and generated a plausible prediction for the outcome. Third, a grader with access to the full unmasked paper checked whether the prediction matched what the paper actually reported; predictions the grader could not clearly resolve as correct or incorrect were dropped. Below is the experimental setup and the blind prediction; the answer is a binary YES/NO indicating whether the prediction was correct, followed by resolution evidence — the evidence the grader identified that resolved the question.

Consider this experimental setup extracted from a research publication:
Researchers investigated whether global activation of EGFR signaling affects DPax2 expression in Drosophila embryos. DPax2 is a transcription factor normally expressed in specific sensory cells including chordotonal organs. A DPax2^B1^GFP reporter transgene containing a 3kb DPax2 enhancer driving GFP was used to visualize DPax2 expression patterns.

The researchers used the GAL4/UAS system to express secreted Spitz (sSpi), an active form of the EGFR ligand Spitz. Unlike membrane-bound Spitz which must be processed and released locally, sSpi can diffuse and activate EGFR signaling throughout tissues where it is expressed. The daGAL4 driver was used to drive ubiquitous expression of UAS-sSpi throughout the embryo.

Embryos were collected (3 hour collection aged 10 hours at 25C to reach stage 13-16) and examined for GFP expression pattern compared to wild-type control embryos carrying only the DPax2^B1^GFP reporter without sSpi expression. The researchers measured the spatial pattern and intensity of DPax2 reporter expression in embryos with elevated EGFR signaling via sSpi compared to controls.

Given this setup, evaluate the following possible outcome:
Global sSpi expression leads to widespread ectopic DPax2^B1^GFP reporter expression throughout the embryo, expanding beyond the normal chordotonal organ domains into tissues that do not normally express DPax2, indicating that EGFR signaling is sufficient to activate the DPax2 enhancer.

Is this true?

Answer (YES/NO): YES